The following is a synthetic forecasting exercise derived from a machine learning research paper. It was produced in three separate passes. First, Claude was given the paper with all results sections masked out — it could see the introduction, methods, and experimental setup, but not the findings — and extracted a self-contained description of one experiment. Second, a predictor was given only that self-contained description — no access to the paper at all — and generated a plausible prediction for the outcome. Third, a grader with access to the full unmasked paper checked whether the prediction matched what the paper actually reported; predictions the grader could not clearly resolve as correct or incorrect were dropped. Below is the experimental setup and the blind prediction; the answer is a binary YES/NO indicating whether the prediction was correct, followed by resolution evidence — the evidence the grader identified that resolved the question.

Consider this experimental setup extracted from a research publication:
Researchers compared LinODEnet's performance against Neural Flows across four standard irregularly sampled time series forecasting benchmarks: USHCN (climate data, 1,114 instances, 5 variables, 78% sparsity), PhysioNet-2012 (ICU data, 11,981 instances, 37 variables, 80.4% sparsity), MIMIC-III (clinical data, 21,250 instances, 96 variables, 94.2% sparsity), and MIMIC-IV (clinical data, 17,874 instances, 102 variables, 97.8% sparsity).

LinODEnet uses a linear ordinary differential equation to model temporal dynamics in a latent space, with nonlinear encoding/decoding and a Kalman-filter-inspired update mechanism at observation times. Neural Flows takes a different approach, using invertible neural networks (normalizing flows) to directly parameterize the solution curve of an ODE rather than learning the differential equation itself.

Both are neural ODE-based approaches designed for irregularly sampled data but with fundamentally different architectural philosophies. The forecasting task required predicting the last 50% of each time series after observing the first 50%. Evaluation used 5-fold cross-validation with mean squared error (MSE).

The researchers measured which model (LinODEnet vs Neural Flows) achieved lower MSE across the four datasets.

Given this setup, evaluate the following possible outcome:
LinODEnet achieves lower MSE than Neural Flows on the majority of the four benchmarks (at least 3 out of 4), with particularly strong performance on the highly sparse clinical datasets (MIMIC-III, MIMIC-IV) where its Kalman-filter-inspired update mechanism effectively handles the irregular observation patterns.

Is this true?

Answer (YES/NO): YES